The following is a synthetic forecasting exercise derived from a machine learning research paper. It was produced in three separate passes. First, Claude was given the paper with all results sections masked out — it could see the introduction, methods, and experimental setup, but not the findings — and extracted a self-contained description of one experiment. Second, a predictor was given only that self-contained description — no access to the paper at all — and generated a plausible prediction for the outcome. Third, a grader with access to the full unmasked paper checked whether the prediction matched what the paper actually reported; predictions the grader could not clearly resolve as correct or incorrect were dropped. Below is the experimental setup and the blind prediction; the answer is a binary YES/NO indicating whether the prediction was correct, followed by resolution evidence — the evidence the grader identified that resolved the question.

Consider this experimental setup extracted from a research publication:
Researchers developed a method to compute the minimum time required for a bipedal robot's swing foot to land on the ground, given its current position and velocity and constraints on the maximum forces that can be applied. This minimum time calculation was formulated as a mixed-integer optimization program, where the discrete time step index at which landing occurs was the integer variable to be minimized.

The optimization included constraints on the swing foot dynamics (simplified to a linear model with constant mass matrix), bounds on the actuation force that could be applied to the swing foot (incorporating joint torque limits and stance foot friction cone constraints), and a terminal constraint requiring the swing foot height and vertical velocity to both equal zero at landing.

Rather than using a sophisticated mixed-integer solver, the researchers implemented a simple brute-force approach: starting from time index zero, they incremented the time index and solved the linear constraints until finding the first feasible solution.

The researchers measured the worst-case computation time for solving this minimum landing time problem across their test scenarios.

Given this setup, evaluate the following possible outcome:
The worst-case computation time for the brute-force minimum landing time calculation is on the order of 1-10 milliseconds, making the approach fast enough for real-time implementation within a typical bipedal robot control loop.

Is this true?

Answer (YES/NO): NO